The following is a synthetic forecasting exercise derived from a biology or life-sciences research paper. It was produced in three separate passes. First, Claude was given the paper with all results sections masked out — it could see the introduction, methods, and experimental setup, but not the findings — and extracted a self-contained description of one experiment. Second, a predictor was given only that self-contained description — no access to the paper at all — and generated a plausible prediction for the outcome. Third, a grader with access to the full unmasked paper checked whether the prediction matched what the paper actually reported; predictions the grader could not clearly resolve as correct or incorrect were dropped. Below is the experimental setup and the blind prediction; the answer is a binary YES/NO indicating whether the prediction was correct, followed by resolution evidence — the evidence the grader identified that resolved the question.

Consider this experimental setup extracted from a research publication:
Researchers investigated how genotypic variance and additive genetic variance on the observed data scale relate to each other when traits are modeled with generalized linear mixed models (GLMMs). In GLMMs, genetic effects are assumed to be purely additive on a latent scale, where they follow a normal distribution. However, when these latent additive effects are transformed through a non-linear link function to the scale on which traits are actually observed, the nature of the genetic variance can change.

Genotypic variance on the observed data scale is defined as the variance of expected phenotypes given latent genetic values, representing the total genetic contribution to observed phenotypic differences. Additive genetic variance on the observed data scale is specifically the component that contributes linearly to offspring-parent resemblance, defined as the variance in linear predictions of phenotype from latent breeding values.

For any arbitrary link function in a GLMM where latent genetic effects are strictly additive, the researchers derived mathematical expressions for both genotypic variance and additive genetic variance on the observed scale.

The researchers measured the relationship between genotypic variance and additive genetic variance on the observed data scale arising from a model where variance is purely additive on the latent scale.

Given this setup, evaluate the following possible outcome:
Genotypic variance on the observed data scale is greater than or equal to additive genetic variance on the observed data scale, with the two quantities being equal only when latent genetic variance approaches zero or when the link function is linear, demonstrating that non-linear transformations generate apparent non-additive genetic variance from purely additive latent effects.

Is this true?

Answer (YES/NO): YES